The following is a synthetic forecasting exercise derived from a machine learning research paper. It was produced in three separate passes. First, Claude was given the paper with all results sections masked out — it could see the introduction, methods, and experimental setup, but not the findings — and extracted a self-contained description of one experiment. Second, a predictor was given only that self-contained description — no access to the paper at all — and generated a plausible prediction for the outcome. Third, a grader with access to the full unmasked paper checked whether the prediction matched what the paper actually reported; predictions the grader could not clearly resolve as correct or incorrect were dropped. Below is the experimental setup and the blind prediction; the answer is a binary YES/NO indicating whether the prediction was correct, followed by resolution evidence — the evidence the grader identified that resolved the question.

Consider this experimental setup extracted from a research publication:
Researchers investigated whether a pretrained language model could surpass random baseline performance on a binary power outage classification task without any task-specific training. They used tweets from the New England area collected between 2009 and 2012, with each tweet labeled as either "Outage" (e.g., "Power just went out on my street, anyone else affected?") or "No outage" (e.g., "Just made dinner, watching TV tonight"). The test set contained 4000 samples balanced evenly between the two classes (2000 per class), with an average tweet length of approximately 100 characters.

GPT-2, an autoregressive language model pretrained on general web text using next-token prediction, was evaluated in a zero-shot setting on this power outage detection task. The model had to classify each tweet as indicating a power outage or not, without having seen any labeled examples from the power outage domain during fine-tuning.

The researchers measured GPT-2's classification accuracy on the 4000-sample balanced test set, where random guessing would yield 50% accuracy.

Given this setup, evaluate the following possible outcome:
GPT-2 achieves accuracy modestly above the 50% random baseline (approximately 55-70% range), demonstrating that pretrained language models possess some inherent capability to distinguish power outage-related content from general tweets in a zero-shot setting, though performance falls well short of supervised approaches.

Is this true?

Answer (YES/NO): NO